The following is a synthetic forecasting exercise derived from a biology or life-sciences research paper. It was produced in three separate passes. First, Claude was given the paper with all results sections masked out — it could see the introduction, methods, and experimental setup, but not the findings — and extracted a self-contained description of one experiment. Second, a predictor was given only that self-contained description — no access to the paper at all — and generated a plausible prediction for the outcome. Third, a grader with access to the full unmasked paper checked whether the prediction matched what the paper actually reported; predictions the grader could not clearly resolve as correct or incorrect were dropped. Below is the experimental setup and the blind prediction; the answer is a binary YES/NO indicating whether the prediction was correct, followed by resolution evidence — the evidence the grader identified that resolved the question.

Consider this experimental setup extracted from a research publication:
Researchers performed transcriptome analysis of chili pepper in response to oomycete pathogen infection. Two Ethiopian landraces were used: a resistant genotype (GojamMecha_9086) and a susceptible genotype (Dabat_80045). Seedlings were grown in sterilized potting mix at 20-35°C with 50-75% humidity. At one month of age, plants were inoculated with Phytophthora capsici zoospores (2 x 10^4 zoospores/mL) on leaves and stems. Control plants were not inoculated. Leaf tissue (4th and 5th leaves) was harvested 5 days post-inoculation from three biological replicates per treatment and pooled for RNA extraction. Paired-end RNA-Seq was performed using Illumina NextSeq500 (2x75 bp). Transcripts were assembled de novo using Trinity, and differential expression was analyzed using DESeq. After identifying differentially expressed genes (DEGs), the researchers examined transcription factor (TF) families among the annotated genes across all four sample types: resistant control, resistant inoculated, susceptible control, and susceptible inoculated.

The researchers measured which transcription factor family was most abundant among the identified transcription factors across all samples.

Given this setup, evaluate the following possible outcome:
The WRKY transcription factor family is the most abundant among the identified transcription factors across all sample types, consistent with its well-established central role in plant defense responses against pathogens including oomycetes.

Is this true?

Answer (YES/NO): NO